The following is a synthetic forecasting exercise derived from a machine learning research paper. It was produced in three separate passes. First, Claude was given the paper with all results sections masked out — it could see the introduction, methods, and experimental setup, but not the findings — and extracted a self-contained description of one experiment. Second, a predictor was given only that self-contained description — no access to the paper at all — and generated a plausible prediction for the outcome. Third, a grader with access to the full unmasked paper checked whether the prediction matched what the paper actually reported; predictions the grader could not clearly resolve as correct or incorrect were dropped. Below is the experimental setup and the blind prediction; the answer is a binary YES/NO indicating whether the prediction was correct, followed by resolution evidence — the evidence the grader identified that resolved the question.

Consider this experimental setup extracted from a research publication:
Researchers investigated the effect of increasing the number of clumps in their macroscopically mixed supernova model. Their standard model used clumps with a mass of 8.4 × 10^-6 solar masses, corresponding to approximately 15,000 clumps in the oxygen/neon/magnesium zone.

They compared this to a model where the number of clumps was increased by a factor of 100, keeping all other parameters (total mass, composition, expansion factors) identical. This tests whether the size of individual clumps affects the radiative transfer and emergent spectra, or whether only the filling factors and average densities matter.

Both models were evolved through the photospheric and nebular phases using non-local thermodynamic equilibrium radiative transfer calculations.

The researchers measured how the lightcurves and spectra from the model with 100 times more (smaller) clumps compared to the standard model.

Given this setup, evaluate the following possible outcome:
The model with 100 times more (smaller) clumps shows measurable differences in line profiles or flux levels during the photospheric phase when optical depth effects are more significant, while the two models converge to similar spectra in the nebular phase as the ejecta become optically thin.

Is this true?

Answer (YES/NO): YES